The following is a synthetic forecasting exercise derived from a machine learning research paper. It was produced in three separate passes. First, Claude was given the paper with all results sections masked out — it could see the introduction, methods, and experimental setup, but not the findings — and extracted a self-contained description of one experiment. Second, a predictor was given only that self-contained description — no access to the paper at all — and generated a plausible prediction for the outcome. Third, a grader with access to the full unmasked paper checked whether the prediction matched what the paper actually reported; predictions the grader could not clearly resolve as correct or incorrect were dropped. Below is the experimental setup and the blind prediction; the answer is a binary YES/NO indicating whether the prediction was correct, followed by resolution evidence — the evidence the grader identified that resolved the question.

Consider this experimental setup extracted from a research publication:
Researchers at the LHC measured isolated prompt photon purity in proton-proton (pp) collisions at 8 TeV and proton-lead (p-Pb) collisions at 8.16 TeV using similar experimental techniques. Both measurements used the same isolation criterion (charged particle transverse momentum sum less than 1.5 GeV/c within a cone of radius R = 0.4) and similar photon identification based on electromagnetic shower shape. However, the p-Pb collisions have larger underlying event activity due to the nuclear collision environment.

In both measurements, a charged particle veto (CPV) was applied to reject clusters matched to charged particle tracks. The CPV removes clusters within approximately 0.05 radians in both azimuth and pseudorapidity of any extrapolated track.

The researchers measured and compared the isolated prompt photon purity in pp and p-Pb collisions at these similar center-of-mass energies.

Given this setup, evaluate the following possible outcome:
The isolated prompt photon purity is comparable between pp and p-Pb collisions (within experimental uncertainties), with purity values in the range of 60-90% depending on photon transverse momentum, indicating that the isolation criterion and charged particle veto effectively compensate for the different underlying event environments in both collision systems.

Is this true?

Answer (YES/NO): NO